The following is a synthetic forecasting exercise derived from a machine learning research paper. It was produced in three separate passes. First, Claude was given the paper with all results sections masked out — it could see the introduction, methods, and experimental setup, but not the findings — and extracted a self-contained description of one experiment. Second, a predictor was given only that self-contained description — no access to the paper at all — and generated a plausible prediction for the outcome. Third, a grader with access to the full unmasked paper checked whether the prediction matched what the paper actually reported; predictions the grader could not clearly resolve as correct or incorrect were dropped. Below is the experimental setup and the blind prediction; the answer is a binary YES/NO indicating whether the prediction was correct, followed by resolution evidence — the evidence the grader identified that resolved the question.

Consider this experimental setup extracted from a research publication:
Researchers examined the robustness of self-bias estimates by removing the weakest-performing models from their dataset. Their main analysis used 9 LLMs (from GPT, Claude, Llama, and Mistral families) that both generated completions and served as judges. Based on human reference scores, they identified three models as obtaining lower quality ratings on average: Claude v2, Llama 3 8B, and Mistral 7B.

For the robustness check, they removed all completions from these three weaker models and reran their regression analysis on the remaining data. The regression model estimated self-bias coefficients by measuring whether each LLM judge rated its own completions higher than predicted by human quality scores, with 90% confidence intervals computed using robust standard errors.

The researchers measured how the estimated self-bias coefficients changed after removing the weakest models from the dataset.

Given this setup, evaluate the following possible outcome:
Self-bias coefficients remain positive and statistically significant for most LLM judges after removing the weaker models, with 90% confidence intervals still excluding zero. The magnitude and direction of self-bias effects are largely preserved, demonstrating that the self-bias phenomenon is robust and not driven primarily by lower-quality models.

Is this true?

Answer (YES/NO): NO